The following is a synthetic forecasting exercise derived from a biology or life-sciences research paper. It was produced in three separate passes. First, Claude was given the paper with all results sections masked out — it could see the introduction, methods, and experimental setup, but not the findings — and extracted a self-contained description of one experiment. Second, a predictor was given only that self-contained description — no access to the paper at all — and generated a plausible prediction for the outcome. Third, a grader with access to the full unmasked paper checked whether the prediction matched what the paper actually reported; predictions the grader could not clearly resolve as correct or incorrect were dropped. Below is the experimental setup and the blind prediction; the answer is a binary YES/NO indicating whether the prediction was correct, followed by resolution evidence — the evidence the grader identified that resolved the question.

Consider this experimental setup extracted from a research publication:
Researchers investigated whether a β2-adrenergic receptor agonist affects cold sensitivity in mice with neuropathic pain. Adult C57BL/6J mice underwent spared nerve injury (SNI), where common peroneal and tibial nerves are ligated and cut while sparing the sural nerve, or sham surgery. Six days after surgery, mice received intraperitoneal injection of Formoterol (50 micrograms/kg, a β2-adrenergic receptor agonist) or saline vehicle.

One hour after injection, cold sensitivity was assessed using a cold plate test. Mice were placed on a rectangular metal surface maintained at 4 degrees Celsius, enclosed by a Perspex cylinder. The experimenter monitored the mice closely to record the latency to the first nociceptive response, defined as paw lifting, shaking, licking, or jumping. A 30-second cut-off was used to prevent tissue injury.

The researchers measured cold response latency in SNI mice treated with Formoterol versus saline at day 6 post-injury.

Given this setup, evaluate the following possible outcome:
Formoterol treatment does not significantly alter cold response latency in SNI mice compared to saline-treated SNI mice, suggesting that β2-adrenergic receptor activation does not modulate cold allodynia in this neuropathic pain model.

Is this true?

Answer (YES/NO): NO